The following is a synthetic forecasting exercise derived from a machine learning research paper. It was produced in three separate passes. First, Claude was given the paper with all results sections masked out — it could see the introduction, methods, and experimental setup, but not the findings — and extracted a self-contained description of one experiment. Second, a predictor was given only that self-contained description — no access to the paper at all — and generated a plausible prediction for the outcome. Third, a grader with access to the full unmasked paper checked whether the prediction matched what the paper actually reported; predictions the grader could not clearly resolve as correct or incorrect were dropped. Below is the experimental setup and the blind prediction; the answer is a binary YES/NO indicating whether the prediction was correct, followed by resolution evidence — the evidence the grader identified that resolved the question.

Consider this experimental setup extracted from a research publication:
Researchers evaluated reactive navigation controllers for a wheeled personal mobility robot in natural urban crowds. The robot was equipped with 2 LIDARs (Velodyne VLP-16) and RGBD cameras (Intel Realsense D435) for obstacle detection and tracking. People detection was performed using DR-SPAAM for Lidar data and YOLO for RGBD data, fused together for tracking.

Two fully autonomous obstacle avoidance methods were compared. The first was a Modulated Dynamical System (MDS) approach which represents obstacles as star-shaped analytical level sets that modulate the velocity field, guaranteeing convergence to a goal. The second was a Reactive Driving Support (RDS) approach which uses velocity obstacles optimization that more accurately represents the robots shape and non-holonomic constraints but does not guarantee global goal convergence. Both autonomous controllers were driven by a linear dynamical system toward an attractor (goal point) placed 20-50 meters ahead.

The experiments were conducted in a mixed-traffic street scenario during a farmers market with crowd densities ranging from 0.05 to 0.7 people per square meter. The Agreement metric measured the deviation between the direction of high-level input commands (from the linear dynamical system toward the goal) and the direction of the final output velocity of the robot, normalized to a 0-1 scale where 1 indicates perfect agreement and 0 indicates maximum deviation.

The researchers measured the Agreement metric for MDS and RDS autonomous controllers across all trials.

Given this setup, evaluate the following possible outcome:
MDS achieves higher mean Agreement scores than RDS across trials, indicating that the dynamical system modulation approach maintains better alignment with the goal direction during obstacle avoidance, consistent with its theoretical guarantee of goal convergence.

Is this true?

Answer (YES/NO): NO